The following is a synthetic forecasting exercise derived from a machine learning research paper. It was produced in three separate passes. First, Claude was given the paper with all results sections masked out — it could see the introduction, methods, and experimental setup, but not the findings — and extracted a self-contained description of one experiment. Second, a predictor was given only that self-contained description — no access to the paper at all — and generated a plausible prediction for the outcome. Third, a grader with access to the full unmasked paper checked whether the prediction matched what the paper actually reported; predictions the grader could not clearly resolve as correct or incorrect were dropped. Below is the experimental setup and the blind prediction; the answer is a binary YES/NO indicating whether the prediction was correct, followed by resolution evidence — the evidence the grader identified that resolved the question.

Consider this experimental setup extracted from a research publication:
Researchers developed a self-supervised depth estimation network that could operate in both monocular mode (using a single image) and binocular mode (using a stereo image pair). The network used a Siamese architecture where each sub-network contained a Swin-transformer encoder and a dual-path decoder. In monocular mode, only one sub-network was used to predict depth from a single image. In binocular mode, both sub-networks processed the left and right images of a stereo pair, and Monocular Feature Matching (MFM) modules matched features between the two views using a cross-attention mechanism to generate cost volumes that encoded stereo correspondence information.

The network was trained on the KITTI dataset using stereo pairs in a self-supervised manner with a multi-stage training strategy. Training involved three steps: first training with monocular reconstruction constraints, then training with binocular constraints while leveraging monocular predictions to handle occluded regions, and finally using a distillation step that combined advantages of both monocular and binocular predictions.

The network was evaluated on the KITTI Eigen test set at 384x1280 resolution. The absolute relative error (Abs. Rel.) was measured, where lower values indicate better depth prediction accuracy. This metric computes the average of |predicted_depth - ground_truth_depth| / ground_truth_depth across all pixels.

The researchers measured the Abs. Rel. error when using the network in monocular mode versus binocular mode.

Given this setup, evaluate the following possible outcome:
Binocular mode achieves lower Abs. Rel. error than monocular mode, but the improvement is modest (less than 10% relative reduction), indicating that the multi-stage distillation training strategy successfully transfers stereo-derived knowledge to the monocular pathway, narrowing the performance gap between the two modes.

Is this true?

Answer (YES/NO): NO